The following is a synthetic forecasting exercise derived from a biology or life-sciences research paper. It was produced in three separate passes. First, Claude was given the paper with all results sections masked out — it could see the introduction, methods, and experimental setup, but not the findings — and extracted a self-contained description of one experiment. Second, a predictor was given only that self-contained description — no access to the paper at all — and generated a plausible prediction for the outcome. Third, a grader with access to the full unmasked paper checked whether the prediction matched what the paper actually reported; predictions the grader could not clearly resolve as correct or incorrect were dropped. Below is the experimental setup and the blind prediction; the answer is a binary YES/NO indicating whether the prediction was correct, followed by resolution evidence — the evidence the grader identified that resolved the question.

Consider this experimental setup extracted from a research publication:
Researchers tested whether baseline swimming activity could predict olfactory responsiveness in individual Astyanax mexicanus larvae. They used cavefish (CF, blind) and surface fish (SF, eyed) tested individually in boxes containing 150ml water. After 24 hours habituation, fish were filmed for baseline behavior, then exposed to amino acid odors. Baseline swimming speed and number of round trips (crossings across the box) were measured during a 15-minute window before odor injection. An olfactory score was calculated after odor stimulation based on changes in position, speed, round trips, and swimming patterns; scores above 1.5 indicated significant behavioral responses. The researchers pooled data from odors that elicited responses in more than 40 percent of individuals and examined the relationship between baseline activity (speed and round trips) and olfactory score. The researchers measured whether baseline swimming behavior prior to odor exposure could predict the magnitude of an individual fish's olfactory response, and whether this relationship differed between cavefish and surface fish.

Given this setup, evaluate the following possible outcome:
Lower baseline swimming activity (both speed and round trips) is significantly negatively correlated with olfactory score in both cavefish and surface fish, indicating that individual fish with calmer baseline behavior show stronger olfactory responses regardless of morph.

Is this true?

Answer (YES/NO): NO